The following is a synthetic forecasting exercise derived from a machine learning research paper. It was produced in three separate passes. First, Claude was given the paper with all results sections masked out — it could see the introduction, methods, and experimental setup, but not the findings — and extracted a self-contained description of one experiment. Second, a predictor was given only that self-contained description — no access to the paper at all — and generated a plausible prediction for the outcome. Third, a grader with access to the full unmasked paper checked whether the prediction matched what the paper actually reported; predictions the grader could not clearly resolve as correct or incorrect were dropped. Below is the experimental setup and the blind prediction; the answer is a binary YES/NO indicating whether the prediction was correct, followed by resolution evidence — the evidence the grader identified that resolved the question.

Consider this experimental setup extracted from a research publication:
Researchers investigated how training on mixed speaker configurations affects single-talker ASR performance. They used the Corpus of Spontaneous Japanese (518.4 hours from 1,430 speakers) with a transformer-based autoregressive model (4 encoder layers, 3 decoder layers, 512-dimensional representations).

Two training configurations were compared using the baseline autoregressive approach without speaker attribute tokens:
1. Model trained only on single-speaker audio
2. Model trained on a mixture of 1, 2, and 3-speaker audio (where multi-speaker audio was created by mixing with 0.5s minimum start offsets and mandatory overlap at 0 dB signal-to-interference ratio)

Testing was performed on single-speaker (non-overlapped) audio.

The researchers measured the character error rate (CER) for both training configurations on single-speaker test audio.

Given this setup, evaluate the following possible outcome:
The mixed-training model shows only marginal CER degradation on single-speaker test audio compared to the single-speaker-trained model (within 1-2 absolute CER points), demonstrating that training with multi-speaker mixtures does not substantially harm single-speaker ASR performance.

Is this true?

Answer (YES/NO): NO